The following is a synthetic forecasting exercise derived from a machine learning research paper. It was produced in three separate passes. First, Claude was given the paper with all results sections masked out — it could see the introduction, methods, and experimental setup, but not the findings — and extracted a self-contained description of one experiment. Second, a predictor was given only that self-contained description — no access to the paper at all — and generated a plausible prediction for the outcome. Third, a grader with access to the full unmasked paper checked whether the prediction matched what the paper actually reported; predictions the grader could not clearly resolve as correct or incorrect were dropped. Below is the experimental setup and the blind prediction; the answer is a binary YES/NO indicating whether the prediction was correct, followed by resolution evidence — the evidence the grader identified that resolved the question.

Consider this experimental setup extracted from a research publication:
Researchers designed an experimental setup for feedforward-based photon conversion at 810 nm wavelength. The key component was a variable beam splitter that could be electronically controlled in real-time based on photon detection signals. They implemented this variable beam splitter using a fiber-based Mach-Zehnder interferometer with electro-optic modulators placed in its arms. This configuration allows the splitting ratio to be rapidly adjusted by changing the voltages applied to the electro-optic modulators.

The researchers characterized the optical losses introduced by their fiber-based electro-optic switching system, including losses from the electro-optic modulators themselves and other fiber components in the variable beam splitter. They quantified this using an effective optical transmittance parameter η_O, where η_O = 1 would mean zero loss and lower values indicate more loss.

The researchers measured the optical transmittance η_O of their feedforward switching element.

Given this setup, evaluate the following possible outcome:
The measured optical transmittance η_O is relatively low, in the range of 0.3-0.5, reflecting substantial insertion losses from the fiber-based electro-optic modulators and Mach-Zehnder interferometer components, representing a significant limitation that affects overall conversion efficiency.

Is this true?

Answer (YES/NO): NO